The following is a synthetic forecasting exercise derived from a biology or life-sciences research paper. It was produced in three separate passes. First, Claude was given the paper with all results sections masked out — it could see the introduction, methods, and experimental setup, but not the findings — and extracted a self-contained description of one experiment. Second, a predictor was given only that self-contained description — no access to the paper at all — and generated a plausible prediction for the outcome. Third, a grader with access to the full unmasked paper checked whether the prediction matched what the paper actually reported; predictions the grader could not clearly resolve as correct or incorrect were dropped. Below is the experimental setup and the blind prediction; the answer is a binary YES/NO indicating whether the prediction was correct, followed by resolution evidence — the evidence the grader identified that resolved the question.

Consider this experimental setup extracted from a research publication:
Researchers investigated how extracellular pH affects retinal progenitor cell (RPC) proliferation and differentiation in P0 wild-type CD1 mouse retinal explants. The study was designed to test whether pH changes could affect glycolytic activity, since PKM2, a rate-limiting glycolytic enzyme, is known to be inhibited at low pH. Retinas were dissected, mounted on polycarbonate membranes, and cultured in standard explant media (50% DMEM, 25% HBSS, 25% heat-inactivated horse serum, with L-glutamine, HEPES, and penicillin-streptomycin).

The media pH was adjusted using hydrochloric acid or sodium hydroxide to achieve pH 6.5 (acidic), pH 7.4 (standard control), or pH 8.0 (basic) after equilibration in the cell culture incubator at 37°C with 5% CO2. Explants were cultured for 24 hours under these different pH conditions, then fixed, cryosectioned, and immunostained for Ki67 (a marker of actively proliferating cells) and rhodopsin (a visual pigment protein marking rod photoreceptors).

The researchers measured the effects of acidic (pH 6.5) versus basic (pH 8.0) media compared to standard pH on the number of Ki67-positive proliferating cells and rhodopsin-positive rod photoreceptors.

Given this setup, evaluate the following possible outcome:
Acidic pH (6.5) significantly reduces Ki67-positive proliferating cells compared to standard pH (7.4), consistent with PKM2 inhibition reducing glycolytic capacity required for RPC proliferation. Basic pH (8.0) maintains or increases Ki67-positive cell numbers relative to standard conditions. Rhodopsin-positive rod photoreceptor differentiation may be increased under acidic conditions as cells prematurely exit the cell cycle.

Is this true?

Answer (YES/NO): NO